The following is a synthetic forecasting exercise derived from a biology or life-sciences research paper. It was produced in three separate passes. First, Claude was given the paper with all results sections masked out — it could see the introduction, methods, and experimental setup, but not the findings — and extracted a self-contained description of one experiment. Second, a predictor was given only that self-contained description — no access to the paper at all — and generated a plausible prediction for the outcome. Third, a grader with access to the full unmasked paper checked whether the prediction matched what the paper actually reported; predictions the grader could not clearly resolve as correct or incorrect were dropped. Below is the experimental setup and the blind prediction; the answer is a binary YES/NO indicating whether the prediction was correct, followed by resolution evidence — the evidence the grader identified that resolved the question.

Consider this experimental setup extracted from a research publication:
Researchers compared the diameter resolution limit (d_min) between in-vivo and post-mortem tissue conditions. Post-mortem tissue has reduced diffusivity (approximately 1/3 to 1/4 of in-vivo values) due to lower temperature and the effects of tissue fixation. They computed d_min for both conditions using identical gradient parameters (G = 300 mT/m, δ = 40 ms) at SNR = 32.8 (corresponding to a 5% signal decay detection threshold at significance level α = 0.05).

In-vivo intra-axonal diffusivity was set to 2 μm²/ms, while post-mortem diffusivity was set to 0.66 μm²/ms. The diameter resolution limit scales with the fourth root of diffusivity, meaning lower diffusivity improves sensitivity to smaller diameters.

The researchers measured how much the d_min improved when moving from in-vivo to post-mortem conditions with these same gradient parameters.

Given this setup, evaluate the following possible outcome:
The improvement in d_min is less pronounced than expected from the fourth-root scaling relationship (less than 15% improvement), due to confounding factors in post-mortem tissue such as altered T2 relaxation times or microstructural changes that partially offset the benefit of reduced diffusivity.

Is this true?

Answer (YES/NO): NO